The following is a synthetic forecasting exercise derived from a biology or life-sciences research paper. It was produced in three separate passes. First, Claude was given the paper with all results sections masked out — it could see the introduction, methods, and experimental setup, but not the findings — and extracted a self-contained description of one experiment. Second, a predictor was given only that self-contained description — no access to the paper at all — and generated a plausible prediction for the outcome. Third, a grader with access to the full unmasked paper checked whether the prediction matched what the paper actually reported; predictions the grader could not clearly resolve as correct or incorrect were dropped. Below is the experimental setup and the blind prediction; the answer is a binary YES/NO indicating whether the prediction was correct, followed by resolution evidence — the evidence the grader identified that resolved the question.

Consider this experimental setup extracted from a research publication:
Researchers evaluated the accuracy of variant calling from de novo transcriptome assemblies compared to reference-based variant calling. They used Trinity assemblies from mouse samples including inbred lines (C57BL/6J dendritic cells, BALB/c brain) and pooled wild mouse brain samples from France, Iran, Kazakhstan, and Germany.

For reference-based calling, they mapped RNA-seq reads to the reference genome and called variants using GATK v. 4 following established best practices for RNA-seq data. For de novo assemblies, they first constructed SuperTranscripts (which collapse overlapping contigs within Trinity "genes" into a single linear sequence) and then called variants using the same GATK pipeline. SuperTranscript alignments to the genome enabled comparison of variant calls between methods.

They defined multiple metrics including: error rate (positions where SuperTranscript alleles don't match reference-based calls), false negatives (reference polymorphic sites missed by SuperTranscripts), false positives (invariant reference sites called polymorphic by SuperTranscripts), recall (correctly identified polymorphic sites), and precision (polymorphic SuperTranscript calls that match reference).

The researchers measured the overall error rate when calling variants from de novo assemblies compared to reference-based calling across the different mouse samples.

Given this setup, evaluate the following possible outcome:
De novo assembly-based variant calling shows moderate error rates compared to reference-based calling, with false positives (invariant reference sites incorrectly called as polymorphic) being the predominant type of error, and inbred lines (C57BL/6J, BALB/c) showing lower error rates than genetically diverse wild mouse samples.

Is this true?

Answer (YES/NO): NO